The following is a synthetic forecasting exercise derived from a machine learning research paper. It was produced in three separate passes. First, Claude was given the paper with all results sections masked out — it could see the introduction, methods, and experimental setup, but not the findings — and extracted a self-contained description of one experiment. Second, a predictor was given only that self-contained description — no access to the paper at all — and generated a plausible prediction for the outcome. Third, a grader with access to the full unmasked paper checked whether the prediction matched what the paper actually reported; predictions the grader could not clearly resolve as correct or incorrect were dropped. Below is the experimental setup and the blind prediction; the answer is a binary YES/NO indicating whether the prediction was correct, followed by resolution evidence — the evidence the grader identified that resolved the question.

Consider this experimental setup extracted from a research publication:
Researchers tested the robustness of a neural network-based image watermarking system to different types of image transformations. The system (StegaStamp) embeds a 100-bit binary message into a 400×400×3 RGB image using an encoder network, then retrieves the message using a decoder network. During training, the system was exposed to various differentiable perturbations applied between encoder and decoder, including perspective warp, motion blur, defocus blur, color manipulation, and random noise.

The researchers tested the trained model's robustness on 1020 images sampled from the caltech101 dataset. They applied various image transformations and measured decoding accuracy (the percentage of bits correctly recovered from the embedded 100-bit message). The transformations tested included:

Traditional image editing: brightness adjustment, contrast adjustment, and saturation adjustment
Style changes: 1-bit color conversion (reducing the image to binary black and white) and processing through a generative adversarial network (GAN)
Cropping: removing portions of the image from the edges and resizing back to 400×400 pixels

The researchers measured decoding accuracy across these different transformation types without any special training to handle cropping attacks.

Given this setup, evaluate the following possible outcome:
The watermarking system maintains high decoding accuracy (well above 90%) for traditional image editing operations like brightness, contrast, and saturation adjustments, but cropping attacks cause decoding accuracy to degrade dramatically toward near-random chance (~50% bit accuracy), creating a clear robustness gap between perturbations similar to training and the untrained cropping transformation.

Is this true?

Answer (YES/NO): YES